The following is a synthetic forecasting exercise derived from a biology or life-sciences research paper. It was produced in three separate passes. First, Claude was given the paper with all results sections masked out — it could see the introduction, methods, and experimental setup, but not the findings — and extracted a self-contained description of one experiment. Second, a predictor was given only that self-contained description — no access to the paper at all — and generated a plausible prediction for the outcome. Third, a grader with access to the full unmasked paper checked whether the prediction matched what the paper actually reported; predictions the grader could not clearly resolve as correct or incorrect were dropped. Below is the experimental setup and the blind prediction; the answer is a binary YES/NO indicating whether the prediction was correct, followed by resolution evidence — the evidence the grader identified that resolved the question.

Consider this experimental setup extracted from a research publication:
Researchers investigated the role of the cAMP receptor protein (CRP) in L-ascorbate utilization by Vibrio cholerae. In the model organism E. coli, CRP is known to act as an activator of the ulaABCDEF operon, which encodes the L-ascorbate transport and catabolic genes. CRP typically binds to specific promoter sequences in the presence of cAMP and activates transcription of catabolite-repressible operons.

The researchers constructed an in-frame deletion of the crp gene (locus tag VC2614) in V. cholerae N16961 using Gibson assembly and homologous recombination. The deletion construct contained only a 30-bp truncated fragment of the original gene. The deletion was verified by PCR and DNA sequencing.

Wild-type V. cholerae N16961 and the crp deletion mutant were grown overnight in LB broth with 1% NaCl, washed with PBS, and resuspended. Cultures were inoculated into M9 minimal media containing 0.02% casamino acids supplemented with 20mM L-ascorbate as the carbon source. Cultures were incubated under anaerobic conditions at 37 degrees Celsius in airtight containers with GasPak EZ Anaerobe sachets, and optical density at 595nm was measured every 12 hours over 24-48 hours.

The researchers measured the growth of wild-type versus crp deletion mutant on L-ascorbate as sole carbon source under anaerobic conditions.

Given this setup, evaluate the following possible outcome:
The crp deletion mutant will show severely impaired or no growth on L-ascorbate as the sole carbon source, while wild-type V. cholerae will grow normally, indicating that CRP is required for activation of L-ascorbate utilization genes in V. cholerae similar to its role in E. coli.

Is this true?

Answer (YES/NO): YES